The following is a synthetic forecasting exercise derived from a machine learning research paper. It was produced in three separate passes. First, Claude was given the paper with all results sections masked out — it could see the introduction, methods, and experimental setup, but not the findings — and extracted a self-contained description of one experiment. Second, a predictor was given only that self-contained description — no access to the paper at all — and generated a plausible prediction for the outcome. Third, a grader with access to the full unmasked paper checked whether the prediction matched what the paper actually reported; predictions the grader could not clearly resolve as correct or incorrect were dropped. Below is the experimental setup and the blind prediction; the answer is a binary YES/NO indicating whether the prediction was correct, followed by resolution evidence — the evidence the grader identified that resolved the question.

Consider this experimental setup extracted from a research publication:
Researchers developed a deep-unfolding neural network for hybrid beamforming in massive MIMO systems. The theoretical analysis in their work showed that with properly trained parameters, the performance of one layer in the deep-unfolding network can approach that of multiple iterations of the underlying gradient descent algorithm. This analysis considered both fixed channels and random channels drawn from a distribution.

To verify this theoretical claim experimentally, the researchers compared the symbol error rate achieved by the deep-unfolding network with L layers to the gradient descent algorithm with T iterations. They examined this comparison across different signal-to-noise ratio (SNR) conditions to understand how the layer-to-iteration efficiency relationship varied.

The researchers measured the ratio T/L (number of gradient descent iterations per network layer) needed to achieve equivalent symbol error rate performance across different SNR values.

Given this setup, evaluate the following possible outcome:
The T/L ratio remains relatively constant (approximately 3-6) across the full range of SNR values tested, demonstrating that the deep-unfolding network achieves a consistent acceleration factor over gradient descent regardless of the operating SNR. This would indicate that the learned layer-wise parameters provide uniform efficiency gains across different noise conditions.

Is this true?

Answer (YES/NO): NO